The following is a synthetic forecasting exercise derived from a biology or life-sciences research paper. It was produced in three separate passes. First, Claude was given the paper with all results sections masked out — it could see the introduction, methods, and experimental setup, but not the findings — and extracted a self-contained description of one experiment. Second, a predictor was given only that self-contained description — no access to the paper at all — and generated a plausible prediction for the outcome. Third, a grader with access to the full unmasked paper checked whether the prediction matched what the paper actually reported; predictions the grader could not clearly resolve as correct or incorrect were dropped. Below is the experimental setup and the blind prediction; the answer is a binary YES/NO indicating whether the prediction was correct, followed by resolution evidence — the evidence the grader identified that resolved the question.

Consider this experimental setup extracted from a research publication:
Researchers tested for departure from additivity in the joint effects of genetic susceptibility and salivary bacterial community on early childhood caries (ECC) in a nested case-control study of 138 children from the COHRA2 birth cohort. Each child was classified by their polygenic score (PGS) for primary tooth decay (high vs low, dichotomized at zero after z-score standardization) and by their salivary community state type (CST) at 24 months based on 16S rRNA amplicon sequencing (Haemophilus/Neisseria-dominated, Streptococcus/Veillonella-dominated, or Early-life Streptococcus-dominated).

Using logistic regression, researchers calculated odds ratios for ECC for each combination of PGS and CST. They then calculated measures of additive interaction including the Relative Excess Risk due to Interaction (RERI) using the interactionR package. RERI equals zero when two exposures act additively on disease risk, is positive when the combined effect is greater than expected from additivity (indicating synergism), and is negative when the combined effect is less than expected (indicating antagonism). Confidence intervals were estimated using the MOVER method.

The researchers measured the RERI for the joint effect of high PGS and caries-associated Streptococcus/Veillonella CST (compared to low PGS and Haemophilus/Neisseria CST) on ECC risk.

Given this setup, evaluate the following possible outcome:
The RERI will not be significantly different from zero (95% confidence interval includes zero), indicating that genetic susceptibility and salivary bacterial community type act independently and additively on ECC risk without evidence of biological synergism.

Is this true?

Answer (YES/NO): NO